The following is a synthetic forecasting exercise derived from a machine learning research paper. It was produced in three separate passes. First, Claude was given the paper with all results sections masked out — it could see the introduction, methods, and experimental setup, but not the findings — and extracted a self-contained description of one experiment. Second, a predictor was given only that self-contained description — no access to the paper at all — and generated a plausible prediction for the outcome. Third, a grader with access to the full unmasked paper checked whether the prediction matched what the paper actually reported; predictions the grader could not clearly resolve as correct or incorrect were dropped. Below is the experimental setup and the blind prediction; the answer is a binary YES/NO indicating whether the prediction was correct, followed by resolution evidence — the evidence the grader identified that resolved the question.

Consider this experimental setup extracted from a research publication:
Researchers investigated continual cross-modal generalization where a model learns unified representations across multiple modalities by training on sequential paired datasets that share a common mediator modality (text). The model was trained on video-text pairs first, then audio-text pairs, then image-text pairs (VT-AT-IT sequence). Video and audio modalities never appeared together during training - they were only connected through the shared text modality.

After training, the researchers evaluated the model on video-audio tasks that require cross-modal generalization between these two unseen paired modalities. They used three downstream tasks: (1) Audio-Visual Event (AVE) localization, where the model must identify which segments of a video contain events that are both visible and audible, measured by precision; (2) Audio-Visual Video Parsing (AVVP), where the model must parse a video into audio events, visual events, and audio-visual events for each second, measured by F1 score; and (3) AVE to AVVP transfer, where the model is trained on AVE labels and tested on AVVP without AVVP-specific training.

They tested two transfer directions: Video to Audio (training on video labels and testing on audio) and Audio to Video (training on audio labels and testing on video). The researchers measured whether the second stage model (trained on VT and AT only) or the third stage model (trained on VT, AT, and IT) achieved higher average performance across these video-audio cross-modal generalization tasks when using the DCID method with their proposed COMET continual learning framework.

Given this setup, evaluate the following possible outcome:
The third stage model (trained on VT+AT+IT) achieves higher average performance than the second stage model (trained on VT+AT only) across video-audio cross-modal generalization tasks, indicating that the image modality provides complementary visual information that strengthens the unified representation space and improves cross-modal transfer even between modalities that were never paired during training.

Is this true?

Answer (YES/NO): YES